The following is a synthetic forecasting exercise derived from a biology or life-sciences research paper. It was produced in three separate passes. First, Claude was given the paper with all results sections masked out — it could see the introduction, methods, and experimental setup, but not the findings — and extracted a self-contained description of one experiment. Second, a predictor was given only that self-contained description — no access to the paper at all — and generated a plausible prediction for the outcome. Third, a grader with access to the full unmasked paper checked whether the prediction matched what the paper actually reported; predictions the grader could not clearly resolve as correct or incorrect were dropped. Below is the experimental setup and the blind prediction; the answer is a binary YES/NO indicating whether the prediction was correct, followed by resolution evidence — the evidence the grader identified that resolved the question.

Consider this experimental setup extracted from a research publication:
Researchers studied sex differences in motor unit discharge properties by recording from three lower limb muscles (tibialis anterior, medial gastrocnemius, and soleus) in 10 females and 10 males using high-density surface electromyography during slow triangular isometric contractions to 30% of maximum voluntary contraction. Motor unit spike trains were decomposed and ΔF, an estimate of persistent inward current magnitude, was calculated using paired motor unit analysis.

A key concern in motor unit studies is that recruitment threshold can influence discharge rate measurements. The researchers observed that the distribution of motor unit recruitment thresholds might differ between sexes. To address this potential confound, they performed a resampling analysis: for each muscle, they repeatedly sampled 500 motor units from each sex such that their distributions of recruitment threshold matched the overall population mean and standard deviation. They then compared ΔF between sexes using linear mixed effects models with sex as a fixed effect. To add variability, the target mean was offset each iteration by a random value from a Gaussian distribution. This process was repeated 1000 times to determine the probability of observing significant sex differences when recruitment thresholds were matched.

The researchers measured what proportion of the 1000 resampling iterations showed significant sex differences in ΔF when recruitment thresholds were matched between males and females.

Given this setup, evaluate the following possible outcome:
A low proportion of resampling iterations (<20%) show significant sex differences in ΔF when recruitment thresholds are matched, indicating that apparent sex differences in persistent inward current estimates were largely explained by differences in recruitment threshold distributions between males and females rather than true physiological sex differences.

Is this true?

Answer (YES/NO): NO